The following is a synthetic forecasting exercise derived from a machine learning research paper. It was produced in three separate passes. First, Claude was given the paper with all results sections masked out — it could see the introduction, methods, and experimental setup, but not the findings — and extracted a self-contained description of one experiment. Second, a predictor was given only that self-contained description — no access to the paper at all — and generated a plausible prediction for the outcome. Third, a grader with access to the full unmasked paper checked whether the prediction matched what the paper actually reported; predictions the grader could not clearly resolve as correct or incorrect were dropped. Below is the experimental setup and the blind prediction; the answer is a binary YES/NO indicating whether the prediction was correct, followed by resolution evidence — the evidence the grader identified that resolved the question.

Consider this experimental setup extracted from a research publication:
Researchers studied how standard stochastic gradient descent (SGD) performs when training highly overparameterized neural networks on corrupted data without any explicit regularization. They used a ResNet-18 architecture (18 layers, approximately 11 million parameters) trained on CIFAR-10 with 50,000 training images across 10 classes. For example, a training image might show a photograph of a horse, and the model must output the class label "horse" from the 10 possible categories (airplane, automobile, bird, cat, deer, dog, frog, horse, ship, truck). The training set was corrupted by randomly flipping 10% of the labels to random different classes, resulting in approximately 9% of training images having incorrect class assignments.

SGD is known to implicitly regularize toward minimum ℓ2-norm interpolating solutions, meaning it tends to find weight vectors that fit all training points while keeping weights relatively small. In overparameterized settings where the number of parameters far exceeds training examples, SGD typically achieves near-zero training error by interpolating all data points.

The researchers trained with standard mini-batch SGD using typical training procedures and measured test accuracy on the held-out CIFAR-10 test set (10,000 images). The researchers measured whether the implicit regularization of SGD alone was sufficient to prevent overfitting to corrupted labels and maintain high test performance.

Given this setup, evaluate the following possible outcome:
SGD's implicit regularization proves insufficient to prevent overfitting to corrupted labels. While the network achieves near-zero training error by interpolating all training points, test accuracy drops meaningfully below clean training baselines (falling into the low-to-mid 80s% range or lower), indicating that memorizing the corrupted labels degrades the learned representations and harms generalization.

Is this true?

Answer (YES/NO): NO